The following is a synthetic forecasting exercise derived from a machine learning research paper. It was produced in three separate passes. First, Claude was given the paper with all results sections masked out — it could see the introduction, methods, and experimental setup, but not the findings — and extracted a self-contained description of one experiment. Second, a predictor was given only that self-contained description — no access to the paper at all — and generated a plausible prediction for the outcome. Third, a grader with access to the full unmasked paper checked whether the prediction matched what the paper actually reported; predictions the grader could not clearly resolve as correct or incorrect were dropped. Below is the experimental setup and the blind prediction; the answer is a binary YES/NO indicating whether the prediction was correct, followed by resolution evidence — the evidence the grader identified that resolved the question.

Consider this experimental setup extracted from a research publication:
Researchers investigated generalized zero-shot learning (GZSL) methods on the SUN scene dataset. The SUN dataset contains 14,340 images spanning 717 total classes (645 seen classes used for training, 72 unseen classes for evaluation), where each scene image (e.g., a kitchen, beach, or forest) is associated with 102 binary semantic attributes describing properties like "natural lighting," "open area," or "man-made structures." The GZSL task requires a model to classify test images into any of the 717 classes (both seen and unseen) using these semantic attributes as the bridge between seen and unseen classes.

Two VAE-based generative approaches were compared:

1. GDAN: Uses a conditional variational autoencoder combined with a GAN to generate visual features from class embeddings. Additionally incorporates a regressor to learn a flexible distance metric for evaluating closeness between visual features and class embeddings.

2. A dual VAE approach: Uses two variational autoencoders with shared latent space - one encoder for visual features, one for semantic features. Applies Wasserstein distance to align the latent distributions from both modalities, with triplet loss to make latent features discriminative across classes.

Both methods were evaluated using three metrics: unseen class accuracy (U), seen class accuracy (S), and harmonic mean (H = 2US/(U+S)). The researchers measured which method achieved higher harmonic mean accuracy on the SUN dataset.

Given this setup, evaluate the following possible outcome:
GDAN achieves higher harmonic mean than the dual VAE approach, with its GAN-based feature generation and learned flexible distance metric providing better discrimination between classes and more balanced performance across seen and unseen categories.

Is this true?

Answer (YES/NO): NO